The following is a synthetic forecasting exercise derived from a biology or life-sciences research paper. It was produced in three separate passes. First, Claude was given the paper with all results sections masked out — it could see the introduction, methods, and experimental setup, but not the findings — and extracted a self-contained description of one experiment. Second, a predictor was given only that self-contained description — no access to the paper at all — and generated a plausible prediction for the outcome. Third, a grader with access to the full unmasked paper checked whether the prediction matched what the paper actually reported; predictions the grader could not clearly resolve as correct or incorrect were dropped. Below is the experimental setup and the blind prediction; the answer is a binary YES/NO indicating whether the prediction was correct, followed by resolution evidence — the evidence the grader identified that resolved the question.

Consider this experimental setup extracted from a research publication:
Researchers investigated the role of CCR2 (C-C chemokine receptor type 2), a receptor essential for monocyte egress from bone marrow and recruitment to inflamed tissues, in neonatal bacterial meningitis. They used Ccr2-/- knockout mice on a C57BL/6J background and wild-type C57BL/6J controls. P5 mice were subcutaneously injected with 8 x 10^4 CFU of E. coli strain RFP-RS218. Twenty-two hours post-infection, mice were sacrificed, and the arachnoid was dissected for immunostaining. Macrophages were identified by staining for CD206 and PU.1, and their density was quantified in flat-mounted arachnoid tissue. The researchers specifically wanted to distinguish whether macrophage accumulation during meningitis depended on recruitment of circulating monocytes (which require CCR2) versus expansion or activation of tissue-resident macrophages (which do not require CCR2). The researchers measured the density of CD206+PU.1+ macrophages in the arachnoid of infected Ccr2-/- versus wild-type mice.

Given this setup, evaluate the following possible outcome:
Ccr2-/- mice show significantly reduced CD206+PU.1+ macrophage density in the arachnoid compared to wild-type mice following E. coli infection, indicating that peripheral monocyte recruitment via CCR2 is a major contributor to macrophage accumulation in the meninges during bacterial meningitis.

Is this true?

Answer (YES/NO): NO